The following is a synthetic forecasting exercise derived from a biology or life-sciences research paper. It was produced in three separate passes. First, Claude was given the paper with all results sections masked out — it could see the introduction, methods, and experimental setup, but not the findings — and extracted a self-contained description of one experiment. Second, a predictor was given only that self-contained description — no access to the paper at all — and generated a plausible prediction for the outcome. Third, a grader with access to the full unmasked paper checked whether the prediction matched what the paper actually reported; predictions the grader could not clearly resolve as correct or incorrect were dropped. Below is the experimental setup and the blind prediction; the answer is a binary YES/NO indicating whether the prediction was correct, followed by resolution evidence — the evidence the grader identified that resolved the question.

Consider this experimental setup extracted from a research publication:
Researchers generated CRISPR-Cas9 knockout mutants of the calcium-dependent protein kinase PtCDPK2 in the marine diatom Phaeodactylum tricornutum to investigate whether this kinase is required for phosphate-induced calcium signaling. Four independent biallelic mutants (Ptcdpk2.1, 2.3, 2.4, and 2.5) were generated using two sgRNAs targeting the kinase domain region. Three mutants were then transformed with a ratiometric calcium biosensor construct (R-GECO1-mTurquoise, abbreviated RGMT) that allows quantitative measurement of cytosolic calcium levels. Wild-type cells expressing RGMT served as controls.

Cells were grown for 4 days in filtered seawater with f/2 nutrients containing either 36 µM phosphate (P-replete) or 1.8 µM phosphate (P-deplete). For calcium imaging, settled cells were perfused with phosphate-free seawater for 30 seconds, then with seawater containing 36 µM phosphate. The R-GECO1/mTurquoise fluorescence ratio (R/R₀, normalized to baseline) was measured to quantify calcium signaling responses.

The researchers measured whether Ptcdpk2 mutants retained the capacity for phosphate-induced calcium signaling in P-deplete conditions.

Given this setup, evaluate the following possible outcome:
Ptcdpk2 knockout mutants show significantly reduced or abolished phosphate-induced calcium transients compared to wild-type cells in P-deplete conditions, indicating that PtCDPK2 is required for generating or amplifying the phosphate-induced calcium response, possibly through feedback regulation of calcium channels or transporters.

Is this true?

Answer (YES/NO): NO